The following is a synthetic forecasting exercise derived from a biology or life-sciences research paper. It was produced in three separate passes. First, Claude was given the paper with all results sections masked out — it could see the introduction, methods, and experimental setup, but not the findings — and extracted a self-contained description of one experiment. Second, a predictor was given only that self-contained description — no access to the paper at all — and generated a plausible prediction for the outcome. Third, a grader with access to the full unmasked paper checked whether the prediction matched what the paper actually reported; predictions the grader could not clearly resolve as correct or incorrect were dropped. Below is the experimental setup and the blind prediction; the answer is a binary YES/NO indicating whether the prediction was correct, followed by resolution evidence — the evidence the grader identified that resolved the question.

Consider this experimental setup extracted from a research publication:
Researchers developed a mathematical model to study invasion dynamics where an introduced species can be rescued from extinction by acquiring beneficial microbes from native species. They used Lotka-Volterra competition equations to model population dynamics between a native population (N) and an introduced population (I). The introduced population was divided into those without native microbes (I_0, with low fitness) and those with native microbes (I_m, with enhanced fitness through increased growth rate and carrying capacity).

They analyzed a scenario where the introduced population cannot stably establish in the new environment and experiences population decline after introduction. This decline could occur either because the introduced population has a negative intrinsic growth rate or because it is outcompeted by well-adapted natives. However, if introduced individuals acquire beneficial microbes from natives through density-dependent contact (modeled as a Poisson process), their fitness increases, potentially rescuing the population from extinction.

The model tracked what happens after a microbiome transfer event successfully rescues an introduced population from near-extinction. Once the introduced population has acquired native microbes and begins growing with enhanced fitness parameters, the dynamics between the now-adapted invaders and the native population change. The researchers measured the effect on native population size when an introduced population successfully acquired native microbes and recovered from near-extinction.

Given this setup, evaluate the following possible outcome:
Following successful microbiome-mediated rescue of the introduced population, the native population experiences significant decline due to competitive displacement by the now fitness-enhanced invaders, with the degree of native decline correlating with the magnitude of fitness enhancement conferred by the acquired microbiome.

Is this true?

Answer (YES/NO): NO